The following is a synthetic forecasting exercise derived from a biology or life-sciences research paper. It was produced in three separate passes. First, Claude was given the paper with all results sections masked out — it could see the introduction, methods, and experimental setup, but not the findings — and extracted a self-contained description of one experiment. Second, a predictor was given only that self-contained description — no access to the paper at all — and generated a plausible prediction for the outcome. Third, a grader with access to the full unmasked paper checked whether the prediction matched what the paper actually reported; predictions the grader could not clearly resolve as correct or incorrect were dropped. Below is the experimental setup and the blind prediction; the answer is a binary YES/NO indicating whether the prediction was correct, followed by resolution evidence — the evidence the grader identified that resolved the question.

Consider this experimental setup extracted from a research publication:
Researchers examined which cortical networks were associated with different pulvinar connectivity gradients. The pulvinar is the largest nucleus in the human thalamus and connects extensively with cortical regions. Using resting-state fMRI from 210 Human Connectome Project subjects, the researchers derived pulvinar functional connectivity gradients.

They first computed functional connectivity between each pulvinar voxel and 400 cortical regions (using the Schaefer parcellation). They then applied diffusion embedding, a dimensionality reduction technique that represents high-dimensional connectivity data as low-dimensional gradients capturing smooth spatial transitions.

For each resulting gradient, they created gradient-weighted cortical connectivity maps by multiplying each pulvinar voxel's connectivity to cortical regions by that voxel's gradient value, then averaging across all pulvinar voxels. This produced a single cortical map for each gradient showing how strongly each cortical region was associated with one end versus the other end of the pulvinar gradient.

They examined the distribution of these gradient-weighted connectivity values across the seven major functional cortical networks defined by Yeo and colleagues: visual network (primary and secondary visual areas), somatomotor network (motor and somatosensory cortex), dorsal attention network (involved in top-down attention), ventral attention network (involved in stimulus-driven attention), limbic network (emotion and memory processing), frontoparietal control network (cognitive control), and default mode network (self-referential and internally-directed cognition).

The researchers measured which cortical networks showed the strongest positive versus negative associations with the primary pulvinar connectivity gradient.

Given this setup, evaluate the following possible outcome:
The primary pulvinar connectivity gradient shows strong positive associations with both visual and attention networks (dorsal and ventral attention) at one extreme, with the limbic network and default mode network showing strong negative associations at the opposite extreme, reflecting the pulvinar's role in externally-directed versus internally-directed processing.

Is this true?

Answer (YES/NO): NO